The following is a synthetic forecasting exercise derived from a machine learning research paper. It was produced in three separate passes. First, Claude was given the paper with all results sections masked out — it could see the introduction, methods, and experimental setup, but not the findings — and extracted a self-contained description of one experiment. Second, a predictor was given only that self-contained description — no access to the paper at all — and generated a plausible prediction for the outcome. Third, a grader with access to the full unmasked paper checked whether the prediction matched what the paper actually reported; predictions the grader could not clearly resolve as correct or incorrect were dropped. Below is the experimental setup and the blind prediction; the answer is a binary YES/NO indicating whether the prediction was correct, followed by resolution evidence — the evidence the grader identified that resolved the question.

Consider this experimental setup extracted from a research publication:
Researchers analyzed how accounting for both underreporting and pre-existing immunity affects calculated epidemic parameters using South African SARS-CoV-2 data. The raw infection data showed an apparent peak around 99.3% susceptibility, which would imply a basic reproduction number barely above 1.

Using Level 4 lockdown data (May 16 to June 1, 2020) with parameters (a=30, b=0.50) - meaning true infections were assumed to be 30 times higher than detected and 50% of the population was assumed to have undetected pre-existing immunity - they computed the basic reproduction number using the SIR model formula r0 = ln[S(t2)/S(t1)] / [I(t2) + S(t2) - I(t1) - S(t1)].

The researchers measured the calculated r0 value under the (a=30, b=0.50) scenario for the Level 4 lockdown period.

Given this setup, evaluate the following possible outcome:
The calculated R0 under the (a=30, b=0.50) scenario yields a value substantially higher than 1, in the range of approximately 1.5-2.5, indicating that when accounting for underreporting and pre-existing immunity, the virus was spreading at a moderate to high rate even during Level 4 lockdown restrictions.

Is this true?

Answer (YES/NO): NO